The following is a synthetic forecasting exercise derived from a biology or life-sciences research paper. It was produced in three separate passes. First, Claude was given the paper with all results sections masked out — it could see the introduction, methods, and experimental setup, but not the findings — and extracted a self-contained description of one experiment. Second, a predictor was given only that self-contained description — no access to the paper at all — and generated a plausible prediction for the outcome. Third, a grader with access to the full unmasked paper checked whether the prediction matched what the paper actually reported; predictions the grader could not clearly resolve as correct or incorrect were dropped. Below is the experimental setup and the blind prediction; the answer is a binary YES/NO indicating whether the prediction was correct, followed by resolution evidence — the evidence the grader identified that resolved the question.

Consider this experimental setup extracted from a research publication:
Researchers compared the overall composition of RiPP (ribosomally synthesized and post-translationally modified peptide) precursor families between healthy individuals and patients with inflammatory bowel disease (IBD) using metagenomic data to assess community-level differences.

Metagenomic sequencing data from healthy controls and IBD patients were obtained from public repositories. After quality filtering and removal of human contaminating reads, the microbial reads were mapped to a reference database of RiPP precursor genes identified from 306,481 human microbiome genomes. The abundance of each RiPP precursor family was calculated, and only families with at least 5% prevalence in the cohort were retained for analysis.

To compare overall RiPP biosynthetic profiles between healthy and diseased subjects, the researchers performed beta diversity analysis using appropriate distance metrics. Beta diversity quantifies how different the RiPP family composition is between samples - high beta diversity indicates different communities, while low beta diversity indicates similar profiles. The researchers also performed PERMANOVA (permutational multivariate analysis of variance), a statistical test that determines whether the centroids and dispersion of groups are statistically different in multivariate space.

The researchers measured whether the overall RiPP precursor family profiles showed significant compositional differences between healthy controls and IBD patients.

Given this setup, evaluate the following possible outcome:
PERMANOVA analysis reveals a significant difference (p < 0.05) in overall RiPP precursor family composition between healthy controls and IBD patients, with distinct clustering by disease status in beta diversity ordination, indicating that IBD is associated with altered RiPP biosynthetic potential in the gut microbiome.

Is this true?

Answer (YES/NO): YES